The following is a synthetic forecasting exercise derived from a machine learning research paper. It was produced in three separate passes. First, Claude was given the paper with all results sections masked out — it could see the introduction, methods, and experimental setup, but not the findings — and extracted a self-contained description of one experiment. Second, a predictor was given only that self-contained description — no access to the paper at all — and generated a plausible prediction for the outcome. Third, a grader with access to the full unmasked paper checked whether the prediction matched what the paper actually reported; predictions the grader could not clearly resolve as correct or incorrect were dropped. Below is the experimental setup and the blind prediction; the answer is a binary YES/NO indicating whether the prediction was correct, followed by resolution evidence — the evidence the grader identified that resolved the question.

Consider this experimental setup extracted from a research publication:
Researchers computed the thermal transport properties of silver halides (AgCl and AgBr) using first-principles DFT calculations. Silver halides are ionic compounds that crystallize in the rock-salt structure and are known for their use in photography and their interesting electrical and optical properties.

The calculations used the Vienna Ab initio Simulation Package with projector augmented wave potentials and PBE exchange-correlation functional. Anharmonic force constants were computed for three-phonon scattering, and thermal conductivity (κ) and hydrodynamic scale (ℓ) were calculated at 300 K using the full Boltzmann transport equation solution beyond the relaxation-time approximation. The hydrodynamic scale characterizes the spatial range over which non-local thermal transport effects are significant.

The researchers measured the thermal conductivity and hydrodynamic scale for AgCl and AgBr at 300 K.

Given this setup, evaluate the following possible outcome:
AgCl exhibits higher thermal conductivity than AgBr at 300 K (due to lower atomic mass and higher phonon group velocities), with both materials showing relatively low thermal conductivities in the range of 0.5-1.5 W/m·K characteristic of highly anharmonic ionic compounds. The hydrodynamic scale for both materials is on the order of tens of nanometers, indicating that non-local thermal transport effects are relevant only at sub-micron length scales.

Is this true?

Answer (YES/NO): NO